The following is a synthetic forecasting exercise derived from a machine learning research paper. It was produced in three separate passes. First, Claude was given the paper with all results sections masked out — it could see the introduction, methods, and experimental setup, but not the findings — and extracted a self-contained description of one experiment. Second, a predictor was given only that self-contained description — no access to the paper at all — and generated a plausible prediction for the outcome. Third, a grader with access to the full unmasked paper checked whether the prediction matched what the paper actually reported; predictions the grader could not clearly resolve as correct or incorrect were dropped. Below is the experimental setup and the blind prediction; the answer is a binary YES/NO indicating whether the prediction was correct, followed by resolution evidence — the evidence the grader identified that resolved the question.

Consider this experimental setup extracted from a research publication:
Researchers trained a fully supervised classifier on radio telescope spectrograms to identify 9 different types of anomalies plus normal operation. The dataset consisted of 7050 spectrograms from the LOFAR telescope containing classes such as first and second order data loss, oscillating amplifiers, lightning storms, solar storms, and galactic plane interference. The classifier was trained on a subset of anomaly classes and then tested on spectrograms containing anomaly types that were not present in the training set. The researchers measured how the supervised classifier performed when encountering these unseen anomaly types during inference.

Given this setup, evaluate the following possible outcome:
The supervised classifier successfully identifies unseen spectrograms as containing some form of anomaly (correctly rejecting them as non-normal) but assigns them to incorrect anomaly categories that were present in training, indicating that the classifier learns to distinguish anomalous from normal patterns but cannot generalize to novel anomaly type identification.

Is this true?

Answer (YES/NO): NO